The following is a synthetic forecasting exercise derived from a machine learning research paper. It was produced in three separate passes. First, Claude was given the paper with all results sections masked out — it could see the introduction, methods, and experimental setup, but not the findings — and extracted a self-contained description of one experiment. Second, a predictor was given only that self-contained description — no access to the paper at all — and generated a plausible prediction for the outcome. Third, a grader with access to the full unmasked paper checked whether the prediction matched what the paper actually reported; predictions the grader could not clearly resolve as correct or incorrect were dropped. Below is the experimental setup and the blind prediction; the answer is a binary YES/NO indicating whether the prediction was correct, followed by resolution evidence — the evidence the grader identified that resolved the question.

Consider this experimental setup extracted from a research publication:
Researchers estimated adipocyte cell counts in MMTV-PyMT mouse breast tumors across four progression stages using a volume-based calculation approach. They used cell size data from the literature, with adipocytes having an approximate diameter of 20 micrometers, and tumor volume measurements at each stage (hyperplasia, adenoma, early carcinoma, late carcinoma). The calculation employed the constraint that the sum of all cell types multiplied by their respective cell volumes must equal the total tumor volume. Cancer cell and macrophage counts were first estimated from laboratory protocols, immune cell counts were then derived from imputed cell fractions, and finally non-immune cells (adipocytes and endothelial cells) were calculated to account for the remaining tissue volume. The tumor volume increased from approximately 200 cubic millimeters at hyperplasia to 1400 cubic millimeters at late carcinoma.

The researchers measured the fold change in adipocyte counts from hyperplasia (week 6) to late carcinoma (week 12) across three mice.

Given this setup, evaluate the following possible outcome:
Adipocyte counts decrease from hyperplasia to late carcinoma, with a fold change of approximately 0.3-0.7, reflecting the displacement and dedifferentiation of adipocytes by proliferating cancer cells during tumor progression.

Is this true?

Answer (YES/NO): NO